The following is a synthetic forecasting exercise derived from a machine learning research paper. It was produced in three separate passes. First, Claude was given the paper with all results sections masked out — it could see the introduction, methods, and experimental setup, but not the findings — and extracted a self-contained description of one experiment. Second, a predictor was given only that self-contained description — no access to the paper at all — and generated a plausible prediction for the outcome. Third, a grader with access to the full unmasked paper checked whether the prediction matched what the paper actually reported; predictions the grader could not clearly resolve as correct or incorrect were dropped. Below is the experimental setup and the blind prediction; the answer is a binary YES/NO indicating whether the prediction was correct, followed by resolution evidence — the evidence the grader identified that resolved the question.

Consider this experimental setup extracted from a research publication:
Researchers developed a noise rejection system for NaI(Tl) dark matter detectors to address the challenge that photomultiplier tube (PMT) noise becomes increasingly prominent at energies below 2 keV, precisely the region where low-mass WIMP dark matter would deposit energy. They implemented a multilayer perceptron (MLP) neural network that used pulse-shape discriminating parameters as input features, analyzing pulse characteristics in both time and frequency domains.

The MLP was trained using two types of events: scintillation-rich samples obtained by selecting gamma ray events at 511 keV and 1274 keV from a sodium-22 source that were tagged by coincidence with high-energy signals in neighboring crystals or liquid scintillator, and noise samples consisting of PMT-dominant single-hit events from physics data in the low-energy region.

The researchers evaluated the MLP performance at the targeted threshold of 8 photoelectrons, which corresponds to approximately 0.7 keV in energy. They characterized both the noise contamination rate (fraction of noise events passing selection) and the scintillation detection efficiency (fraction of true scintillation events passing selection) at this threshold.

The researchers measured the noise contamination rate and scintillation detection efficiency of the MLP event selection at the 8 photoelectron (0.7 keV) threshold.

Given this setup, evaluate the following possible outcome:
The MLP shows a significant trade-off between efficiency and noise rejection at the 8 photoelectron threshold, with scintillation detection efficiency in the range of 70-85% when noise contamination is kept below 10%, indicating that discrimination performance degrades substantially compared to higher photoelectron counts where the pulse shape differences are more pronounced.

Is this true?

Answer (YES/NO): NO